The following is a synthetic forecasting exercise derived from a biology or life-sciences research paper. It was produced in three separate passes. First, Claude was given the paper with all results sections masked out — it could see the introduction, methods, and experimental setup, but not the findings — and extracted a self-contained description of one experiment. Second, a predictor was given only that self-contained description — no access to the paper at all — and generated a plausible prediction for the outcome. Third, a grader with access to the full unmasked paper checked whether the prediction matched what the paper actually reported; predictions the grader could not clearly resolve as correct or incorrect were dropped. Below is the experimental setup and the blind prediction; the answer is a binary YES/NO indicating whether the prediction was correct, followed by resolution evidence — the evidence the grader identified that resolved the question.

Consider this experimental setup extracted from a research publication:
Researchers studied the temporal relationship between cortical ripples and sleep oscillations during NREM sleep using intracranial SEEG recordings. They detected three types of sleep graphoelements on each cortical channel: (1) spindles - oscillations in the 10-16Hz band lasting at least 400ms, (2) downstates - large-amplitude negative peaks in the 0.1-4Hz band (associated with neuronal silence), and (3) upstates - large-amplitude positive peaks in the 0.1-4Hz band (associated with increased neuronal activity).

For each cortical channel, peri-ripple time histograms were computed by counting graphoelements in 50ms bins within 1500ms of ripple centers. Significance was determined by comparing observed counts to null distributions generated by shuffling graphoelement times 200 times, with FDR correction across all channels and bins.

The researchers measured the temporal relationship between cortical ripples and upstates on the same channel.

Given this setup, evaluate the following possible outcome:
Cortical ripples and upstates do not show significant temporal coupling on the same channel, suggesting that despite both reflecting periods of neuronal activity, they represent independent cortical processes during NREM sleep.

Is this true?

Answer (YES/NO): NO